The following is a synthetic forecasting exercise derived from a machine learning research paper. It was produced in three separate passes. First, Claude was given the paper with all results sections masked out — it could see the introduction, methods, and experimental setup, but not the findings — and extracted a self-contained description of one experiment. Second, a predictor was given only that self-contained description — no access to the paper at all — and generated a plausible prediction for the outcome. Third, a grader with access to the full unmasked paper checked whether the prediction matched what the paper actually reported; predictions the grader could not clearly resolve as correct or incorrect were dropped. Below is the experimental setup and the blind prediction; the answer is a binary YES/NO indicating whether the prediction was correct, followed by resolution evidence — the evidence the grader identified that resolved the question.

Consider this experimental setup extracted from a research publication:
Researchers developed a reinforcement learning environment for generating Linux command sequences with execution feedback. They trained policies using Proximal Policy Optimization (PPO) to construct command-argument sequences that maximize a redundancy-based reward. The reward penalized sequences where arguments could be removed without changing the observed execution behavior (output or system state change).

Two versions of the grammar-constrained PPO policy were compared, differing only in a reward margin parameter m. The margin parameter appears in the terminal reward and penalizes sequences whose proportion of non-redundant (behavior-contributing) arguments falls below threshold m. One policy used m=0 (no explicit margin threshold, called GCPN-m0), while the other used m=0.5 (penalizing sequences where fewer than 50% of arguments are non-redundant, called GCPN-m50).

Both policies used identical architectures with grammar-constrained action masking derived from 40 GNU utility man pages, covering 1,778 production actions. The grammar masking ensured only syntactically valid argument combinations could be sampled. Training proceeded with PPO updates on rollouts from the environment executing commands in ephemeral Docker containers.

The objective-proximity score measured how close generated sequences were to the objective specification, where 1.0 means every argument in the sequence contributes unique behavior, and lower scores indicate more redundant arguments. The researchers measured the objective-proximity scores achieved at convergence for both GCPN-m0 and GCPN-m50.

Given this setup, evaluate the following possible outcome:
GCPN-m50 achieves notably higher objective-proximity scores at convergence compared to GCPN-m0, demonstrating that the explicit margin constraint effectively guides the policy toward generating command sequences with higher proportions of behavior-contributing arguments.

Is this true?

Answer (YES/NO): YES